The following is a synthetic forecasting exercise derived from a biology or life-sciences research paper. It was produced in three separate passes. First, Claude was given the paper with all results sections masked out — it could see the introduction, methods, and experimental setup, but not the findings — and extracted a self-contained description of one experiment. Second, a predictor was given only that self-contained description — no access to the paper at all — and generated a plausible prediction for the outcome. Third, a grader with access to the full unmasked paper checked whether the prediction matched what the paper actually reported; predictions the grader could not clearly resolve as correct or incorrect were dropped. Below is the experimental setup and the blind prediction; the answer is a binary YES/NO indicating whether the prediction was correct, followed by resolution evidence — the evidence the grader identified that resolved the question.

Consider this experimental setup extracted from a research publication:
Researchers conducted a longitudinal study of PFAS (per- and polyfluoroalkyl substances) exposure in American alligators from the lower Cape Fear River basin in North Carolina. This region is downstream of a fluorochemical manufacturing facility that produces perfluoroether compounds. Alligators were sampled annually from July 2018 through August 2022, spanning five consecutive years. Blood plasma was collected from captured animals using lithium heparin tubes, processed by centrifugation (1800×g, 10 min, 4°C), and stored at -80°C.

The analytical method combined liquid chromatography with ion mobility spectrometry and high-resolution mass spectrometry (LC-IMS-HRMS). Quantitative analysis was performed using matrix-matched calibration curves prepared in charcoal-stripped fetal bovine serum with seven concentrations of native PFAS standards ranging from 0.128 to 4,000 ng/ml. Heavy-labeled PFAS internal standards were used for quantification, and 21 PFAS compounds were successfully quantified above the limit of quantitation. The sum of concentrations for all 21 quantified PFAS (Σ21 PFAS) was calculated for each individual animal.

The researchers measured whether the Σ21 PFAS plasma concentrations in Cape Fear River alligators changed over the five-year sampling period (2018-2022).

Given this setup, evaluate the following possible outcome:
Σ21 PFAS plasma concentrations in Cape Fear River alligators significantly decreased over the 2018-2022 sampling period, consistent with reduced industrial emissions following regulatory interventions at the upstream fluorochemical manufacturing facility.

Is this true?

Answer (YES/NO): NO